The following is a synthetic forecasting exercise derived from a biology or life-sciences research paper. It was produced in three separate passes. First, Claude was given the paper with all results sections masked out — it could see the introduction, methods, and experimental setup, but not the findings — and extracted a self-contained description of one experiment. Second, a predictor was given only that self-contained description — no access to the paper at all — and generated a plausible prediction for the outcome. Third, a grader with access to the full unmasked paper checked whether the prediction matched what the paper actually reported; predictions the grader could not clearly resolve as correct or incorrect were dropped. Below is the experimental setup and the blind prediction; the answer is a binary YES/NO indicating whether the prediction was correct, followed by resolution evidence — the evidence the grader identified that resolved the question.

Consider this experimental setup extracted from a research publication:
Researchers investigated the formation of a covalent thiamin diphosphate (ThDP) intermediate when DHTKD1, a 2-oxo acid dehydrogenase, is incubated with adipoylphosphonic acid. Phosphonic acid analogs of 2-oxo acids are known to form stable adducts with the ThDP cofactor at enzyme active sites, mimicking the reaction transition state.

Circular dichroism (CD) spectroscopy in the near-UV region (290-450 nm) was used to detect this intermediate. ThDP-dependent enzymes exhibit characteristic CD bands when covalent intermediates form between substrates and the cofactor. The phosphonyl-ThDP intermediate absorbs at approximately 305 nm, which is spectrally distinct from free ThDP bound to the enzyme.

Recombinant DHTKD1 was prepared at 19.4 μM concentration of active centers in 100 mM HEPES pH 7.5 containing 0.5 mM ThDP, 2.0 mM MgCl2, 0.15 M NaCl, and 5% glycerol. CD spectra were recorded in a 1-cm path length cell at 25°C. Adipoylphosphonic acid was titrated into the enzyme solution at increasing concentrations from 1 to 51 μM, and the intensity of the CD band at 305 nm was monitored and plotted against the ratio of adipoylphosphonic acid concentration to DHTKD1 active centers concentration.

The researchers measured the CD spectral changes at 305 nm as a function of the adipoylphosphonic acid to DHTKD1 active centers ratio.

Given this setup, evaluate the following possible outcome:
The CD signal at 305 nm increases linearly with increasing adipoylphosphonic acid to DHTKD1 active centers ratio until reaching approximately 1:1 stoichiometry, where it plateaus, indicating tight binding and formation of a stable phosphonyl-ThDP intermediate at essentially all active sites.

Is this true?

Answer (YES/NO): NO